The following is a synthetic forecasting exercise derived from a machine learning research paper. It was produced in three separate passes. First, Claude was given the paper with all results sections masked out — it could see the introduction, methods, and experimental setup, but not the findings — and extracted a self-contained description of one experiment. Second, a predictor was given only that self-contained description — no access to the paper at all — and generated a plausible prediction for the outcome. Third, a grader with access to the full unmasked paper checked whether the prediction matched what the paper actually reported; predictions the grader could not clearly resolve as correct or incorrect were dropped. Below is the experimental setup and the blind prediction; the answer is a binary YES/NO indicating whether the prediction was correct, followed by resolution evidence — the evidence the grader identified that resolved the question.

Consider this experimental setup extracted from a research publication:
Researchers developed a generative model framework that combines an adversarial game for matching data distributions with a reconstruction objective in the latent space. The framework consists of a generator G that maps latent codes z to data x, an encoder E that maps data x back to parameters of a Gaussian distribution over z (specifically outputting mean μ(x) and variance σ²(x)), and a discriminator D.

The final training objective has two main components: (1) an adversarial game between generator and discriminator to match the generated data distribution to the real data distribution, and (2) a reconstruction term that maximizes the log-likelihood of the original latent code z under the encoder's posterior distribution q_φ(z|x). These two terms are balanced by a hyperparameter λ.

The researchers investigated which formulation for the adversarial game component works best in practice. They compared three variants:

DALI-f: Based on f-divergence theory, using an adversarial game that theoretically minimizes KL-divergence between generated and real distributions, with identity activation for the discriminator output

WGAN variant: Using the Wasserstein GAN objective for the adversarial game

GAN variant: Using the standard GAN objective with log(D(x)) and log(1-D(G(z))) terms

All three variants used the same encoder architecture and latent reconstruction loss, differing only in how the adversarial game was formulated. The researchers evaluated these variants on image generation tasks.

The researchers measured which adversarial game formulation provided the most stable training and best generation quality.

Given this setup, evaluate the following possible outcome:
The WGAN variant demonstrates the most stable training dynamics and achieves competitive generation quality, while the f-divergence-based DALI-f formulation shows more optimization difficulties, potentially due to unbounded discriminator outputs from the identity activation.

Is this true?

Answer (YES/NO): NO